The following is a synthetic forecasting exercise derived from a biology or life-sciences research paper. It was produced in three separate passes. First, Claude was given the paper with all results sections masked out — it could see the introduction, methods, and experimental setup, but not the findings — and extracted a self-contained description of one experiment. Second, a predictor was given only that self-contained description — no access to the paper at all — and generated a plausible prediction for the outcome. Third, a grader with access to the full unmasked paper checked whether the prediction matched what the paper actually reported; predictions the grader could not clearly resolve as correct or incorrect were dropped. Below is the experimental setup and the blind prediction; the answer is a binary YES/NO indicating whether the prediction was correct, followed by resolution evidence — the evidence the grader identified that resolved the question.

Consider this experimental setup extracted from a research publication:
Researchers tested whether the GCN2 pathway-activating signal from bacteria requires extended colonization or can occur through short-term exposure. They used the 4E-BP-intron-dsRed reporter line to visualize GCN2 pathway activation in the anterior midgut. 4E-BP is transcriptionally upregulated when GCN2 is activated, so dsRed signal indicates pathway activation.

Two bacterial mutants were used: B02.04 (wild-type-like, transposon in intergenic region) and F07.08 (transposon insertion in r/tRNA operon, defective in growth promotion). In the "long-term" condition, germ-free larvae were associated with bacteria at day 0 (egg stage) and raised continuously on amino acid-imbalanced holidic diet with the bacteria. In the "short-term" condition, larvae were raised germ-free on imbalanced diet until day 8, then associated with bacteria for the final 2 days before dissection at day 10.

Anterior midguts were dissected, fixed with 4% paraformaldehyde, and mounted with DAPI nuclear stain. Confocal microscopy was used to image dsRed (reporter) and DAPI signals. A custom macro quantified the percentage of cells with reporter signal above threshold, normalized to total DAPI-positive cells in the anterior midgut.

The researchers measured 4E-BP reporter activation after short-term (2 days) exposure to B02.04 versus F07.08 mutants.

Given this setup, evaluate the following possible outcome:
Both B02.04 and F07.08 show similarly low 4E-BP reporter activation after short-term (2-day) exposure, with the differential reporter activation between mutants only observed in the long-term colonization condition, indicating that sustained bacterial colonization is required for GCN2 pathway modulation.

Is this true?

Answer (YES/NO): NO